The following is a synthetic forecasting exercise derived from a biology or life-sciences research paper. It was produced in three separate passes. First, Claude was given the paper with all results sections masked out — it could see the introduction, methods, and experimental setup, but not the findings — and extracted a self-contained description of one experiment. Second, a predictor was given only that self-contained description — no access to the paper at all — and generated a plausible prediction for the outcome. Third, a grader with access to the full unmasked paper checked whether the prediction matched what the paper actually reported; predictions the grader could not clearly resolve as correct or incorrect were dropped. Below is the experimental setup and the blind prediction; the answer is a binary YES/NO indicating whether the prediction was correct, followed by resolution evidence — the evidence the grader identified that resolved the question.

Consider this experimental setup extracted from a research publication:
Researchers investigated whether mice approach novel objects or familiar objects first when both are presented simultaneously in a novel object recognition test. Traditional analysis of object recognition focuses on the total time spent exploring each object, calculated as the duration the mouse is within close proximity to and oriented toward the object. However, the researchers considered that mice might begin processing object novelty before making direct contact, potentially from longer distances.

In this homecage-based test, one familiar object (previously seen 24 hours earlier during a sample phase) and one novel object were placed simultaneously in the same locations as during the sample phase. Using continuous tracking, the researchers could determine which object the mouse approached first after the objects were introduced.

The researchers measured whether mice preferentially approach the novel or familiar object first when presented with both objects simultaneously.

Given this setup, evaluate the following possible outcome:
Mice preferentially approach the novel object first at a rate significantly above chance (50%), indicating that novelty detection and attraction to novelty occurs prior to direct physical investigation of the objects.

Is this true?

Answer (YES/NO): YES